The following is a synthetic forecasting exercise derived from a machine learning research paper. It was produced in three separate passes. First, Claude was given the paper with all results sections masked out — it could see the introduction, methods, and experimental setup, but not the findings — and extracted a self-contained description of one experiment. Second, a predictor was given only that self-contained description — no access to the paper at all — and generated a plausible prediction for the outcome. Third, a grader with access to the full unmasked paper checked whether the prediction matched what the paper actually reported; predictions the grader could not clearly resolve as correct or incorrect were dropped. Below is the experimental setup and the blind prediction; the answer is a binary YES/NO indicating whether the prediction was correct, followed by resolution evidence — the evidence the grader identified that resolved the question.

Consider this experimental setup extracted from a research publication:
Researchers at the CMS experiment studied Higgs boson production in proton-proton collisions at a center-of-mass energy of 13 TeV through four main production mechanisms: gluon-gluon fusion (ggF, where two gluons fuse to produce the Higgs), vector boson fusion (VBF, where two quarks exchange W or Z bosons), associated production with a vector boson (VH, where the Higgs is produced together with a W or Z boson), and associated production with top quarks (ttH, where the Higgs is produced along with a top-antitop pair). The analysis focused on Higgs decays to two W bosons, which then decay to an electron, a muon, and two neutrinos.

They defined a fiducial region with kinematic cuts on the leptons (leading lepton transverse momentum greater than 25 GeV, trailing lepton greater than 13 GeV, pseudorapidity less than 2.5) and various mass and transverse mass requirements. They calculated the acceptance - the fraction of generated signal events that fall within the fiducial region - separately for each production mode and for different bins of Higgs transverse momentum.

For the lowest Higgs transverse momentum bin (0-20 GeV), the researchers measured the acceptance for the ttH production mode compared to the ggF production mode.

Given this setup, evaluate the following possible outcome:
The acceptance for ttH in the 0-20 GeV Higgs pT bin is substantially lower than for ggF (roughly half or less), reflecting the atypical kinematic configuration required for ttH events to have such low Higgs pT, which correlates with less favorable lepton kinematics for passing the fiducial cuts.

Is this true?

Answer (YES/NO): NO